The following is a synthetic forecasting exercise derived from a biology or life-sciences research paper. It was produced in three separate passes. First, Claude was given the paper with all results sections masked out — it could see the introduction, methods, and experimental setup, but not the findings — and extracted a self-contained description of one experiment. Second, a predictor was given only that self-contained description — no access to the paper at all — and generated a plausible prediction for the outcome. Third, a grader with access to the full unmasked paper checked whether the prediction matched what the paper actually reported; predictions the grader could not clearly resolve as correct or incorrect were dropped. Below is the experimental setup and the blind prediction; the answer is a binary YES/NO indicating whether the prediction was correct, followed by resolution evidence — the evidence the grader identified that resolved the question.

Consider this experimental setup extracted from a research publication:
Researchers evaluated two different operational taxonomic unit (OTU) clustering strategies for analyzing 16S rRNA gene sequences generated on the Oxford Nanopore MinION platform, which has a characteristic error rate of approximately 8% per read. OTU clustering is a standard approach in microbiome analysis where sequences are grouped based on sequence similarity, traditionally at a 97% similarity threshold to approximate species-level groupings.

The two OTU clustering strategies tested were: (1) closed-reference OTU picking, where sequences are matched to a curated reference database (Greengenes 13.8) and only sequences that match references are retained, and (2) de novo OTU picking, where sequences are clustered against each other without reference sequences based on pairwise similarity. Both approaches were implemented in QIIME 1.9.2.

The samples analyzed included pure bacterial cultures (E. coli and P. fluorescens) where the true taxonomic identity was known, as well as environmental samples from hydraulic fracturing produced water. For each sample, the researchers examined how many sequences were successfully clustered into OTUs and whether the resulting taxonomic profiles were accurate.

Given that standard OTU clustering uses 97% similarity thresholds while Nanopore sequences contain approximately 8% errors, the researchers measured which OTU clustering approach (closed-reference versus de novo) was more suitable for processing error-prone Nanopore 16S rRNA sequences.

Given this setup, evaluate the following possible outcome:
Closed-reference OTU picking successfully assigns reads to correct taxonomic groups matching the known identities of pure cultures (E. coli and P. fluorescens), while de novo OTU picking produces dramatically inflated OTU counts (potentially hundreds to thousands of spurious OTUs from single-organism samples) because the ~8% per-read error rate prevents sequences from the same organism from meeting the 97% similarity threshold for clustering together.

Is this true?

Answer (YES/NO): NO